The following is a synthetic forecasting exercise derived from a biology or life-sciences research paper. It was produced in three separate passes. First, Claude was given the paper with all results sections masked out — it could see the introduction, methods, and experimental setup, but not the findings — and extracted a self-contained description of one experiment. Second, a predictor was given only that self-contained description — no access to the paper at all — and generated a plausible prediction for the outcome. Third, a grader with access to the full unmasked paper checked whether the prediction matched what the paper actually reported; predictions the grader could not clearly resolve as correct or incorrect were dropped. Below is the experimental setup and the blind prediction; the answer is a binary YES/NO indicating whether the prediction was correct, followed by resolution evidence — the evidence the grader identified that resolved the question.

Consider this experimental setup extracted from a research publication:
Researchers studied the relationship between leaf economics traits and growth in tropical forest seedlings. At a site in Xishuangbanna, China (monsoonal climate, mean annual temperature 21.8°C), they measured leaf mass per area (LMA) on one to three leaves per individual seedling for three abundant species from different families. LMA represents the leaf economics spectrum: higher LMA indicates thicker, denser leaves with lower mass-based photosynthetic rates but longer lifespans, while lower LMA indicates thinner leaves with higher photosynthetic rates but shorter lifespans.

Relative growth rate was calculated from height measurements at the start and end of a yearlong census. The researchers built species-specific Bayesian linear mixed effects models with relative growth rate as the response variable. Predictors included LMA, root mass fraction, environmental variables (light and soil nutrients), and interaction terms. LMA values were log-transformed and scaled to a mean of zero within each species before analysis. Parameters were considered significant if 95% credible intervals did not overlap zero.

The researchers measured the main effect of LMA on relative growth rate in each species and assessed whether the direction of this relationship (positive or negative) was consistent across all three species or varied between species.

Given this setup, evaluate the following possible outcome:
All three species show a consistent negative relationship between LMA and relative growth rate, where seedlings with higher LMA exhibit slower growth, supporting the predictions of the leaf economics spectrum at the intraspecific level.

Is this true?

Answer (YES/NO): NO